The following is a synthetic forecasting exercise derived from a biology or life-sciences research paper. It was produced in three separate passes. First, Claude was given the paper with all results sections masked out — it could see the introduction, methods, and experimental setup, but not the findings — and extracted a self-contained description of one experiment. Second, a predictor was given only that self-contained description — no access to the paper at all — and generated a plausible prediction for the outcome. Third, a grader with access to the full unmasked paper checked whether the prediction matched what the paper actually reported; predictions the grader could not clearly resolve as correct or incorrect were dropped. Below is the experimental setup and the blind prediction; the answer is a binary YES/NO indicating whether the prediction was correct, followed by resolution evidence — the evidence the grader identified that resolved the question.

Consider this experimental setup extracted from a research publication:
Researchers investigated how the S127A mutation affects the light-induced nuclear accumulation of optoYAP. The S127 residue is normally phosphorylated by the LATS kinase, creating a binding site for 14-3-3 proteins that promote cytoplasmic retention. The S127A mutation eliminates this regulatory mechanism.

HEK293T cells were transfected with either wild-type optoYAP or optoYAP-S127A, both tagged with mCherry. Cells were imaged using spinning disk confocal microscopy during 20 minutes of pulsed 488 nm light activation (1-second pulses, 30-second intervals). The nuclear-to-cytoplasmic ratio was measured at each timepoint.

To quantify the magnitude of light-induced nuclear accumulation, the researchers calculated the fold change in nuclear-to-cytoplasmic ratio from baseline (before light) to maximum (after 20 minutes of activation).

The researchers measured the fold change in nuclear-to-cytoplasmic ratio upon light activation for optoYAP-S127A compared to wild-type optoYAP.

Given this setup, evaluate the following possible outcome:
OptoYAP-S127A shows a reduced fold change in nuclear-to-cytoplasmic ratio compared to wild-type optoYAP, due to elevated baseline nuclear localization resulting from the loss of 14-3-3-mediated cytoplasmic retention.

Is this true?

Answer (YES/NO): NO